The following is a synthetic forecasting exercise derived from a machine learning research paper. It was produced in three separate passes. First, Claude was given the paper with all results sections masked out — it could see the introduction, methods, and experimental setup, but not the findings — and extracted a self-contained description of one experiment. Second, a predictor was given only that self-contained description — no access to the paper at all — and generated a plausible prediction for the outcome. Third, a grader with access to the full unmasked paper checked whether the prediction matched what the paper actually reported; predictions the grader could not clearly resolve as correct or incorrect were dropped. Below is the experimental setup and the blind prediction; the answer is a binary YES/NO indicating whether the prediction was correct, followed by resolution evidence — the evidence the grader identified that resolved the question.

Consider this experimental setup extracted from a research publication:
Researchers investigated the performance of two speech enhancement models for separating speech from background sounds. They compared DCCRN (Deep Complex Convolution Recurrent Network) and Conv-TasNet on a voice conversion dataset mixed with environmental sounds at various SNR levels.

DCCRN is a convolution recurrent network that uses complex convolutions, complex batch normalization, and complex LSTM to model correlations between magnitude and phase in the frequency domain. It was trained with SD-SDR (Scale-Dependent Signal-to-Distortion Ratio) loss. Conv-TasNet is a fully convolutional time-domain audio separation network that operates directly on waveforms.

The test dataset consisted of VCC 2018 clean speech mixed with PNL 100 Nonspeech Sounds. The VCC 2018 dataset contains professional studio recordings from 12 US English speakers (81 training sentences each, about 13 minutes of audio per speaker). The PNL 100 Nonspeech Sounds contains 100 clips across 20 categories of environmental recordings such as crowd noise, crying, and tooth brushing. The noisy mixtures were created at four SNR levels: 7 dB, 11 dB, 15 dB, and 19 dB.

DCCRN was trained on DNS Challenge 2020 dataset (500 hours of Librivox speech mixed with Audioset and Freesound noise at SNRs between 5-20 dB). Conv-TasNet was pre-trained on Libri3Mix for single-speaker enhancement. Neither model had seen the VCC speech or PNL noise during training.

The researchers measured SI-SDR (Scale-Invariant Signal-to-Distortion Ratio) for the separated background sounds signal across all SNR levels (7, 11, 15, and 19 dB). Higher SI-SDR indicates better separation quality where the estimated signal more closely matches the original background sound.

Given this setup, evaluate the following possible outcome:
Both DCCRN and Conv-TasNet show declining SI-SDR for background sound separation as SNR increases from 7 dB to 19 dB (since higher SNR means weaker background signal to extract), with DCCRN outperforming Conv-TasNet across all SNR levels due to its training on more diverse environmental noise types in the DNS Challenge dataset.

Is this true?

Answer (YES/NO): YES